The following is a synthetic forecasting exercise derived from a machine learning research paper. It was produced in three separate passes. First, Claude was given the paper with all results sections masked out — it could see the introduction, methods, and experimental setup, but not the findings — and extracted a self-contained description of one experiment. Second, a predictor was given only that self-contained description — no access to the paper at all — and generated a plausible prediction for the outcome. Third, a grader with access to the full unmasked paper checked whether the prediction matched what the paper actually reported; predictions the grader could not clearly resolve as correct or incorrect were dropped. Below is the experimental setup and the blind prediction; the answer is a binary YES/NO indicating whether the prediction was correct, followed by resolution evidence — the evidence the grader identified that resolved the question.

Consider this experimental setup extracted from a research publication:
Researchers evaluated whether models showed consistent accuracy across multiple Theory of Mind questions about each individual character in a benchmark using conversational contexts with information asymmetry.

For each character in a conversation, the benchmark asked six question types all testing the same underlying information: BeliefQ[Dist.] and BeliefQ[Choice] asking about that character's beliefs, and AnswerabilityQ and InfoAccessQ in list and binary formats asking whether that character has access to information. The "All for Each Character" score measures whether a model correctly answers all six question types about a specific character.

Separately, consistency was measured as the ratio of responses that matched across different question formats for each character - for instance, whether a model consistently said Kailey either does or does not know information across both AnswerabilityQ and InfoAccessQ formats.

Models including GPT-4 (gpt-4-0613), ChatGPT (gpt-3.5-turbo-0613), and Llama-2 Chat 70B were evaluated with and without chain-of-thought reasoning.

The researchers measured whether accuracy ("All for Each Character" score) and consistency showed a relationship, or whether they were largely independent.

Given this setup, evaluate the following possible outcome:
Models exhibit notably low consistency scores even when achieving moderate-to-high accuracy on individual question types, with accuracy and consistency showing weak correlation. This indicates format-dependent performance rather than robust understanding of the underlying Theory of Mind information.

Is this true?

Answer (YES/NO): NO